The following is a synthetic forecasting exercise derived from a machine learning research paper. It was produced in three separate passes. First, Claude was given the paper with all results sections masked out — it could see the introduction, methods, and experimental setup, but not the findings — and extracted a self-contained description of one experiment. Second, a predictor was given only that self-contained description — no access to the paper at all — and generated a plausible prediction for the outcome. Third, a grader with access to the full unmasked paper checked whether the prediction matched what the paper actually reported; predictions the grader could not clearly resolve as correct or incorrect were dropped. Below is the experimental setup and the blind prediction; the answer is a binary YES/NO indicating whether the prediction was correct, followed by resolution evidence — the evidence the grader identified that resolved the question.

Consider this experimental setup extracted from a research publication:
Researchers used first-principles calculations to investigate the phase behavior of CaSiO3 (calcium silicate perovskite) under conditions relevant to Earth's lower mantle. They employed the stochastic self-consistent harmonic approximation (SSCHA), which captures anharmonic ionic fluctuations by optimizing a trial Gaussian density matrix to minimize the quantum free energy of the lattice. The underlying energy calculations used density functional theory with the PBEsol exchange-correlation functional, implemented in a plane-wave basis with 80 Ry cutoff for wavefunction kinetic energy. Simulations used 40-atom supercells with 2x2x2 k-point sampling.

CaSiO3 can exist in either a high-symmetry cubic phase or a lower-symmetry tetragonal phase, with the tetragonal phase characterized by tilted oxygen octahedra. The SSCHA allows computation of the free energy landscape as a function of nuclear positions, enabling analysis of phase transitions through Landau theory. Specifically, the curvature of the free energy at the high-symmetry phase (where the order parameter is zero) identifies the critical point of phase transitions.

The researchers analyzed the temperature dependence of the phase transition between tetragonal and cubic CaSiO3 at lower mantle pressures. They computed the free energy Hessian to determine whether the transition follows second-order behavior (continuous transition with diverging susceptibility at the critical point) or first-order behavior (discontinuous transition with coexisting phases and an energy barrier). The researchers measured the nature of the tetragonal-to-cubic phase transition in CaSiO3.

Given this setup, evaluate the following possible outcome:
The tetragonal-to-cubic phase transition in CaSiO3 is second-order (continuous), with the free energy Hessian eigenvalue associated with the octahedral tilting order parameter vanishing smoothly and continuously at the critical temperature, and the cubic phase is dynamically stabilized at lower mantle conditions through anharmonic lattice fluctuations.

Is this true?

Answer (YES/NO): NO